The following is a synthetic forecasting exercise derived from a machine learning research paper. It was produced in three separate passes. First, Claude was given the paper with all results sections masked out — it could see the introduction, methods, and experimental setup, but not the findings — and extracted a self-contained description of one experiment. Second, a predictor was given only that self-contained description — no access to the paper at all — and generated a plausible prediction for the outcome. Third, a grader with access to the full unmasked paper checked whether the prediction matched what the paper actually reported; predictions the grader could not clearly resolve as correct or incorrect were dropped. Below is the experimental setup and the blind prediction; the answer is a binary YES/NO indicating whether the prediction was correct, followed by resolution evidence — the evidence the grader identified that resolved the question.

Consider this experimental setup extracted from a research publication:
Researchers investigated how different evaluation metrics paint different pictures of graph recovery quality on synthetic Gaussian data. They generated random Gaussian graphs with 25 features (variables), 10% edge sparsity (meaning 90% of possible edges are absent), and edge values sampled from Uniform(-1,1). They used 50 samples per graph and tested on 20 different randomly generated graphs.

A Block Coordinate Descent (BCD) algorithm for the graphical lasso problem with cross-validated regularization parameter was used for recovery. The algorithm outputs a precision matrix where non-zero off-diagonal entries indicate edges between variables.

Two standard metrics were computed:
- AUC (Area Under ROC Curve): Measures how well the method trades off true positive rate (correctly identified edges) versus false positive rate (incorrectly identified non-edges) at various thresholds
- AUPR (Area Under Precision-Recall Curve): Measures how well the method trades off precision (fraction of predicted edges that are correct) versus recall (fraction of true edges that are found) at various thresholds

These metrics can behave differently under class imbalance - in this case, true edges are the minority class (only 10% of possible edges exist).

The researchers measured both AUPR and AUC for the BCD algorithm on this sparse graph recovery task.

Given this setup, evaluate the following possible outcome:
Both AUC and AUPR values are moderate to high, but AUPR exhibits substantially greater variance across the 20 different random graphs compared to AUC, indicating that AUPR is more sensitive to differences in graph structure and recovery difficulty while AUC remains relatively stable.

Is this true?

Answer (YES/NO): NO